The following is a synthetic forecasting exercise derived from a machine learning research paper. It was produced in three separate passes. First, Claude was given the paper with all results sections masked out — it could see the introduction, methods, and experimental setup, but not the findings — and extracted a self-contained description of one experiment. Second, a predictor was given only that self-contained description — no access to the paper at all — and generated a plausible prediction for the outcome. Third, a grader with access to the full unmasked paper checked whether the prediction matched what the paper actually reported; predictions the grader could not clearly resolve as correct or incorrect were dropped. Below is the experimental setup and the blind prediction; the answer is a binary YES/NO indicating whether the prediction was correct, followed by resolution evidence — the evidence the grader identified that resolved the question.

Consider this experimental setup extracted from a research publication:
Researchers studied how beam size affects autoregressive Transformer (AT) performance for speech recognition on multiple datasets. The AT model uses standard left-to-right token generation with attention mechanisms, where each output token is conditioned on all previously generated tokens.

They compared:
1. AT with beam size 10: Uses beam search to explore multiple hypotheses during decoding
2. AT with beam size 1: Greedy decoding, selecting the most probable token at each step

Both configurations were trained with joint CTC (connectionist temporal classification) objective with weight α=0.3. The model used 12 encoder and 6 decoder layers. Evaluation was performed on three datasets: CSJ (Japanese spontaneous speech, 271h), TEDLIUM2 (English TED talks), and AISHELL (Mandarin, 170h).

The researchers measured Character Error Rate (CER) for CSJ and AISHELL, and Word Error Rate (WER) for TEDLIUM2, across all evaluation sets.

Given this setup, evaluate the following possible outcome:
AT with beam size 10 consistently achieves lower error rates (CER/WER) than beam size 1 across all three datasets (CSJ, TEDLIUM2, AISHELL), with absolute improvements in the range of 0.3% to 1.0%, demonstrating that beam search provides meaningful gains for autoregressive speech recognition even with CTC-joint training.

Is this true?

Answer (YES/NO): NO